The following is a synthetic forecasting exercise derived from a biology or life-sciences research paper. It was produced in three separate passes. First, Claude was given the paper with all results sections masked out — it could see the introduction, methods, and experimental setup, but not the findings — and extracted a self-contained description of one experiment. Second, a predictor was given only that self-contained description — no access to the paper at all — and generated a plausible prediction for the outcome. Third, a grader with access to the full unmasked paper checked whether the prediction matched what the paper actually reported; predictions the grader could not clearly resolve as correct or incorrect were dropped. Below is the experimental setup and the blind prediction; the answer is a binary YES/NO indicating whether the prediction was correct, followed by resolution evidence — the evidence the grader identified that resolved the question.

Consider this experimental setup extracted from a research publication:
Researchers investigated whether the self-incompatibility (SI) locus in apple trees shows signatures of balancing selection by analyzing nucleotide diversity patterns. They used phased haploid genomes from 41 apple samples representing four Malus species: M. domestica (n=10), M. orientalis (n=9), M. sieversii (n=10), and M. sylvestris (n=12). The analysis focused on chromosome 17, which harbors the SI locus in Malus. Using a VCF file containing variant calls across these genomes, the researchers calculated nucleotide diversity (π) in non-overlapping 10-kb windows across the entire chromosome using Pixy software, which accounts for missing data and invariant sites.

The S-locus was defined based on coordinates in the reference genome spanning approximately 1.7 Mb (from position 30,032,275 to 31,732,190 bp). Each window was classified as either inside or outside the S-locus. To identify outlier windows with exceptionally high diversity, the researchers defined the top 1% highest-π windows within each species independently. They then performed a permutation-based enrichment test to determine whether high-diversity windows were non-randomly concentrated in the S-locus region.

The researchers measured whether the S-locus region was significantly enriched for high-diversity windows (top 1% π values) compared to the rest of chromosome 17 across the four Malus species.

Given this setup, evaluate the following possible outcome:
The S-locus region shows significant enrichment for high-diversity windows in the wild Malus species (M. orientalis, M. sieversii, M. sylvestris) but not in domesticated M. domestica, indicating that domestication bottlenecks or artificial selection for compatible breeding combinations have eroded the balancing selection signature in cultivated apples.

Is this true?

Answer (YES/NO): NO